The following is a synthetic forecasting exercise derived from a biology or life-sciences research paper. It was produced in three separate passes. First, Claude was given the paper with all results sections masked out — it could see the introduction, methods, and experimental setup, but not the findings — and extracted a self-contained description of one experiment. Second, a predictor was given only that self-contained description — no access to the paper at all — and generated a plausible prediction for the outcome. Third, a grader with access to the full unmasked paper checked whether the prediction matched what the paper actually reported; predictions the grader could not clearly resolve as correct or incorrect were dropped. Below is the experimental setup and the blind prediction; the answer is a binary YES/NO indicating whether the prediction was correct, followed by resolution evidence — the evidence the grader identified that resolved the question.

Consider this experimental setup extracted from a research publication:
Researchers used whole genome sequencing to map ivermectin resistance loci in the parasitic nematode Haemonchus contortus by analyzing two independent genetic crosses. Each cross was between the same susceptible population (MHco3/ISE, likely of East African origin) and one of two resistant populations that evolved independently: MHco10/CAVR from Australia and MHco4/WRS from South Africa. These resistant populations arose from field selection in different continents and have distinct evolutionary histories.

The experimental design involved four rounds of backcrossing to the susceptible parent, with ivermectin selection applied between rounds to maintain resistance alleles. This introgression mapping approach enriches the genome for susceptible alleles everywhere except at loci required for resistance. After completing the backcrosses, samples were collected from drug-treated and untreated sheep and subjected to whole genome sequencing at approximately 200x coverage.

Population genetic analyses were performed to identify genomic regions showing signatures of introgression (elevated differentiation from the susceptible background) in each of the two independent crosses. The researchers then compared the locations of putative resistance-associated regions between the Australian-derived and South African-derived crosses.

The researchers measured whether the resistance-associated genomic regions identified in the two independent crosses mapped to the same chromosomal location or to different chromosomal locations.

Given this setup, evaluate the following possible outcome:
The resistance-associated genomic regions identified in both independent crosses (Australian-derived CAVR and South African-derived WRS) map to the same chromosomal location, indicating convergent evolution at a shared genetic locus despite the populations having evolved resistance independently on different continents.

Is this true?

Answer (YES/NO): YES